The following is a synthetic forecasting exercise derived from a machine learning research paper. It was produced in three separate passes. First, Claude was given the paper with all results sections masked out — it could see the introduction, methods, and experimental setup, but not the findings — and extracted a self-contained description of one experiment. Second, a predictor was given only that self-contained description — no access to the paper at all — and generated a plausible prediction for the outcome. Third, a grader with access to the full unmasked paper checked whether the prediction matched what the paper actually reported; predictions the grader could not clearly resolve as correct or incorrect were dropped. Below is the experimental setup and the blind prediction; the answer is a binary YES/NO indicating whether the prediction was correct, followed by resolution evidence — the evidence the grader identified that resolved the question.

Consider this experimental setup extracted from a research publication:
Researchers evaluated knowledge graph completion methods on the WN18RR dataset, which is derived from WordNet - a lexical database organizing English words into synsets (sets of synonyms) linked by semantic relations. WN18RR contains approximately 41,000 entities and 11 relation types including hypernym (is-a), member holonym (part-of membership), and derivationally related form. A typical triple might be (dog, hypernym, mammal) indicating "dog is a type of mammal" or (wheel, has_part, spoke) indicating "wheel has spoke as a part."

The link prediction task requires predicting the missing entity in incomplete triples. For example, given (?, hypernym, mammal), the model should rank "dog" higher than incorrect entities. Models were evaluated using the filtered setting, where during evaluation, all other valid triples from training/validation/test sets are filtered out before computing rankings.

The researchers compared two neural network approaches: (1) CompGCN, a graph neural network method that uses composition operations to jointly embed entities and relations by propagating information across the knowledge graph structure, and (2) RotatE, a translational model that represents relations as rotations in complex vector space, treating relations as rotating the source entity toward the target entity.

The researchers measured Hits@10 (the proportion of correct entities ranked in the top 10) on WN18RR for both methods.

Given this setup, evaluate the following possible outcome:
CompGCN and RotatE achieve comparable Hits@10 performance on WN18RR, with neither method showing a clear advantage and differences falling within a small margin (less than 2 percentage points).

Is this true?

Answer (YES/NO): NO